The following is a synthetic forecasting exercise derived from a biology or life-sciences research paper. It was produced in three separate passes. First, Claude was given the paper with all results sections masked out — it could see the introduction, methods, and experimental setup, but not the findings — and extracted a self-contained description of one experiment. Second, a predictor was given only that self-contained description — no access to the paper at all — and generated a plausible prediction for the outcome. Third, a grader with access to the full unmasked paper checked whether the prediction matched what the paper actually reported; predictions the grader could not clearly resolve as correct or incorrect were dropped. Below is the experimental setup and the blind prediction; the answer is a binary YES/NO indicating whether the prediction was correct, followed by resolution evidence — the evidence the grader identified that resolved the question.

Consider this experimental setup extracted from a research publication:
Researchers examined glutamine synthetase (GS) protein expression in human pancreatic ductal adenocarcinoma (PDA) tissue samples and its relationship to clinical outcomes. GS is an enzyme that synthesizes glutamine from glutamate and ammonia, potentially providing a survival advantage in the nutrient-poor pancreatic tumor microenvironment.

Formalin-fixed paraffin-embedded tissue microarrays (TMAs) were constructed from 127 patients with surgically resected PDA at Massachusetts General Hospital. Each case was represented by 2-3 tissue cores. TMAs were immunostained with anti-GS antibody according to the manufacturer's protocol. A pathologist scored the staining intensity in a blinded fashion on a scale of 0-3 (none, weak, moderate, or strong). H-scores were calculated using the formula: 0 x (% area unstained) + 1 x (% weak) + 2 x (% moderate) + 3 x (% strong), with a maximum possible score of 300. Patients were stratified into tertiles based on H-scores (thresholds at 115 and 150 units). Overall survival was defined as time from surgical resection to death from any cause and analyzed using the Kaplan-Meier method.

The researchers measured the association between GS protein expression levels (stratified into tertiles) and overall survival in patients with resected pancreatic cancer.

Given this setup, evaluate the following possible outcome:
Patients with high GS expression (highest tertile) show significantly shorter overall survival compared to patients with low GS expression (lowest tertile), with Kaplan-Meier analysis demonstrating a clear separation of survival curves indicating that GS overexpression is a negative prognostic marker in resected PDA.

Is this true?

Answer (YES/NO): NO